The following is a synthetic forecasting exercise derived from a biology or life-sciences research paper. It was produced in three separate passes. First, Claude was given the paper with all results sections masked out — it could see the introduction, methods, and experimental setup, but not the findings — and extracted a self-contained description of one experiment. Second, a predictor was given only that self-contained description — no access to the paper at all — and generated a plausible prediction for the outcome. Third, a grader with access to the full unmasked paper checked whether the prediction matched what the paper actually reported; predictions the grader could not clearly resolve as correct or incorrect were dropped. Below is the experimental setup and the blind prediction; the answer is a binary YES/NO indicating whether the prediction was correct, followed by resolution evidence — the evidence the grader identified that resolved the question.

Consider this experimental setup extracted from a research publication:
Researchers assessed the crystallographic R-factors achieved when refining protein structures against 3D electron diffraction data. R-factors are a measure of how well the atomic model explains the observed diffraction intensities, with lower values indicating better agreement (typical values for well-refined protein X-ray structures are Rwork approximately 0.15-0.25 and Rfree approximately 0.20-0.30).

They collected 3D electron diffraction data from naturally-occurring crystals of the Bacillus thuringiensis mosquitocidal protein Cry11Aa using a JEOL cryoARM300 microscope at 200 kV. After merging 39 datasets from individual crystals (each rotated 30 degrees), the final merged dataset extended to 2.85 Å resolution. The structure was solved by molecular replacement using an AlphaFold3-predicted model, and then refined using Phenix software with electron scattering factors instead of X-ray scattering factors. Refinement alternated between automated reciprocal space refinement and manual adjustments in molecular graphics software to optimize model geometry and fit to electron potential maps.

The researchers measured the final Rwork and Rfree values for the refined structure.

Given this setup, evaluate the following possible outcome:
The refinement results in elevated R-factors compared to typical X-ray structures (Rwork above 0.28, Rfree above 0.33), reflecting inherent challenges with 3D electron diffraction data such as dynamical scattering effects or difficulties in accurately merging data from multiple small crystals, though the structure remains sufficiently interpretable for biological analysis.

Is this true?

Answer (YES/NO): NO